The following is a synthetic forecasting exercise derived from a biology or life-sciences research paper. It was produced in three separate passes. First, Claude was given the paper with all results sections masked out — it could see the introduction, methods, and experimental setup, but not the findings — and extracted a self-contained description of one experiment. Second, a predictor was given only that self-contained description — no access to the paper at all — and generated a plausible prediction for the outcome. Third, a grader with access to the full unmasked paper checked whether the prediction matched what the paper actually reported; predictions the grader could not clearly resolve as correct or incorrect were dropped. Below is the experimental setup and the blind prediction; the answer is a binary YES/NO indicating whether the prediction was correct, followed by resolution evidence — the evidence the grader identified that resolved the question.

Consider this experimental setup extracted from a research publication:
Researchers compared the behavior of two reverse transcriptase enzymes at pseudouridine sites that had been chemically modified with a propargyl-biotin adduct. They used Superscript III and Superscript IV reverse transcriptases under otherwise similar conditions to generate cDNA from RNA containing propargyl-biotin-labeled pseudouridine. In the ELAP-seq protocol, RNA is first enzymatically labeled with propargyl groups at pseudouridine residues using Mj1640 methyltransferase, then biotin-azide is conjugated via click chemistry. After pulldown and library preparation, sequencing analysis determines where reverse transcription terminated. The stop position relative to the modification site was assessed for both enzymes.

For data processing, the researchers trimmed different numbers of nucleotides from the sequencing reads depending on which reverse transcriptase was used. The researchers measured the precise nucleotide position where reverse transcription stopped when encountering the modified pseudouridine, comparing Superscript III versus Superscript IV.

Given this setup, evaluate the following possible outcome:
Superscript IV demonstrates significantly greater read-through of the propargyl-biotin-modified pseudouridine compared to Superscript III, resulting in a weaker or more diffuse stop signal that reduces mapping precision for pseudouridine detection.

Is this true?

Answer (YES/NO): YES